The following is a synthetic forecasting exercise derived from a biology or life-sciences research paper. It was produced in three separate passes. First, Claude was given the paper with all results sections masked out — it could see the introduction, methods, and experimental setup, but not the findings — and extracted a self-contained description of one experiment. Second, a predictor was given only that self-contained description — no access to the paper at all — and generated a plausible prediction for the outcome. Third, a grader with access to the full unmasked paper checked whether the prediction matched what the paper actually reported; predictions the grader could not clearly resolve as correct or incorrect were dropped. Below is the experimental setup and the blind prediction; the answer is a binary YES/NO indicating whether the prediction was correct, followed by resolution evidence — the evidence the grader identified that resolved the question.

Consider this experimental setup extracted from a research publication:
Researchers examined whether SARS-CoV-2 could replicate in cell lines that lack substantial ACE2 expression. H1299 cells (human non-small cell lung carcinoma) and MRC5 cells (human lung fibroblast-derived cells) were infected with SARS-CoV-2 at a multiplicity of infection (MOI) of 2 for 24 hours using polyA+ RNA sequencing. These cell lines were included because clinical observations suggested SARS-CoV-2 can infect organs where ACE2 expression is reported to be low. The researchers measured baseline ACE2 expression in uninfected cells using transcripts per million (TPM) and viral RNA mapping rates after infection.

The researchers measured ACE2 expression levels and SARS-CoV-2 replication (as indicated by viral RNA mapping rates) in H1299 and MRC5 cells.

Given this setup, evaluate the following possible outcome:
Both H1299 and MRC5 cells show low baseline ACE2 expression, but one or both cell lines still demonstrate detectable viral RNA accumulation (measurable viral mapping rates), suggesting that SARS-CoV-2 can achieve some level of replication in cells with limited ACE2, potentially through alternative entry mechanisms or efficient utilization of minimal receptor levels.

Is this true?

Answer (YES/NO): YES